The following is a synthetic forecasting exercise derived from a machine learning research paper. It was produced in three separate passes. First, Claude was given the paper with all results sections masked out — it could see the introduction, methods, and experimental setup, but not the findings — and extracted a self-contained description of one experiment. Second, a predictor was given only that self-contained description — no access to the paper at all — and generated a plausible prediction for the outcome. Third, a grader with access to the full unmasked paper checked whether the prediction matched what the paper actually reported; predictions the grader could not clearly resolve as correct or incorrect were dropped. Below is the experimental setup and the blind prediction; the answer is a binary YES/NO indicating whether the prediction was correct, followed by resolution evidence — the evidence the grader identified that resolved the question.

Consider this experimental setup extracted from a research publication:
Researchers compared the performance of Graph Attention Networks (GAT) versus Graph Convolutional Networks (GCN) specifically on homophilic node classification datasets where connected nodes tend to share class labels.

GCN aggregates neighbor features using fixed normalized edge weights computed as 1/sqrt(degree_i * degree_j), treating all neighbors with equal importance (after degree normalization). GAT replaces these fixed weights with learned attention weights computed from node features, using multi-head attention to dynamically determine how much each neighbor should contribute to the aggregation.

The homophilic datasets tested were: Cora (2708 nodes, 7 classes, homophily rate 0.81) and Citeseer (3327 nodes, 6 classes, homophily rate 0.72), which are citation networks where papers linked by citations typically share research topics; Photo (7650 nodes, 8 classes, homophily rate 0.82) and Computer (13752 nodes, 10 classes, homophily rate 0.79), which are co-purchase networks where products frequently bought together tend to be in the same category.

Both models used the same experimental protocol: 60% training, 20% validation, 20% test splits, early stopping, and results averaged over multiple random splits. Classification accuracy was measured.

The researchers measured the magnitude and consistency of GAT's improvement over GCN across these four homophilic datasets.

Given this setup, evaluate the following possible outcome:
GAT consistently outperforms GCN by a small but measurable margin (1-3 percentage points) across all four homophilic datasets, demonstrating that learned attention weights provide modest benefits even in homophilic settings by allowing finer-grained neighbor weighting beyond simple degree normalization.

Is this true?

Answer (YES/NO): NO